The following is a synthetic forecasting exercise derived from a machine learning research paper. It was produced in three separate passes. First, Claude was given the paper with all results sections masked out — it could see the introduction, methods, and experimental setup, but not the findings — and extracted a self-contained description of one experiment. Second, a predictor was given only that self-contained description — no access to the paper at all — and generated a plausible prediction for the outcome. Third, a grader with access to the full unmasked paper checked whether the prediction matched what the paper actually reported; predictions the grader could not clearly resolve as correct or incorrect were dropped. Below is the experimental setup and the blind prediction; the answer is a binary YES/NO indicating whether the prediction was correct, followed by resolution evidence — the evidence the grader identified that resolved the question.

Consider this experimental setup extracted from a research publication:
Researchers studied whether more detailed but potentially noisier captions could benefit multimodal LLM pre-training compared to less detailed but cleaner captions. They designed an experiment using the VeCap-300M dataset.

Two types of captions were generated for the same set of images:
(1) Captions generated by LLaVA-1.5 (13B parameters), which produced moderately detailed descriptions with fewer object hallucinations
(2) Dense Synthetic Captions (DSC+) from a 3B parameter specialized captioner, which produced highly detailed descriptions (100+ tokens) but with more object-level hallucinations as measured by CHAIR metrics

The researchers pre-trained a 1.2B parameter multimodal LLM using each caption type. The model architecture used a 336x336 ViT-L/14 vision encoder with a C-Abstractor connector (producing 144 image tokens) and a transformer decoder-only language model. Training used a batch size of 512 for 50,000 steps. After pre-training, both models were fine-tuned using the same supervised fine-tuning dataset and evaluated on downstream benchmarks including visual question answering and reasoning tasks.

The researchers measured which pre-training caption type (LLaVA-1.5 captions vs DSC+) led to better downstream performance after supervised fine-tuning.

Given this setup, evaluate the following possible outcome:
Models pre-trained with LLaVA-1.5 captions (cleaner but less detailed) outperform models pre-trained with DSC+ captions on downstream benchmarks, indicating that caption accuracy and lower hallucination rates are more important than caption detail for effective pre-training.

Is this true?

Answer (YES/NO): NO